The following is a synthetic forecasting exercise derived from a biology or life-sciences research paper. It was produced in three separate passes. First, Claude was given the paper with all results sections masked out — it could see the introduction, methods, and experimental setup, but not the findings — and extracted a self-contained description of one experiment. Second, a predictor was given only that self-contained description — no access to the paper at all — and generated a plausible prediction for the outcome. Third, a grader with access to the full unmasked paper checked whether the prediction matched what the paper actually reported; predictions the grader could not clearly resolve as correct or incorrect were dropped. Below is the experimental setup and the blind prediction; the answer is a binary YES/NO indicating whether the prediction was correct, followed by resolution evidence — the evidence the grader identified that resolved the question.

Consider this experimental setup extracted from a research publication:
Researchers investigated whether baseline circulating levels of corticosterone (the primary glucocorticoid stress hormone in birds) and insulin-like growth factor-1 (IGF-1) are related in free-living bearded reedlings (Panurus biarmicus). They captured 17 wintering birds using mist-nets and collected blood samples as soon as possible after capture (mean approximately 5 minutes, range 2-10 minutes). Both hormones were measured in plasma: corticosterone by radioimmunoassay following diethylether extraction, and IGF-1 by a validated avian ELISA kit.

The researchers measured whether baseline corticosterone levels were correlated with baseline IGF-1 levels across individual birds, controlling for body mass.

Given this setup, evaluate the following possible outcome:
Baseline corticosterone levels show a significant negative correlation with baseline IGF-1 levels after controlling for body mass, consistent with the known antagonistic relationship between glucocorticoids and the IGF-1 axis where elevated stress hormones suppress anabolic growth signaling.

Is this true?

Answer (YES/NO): NO